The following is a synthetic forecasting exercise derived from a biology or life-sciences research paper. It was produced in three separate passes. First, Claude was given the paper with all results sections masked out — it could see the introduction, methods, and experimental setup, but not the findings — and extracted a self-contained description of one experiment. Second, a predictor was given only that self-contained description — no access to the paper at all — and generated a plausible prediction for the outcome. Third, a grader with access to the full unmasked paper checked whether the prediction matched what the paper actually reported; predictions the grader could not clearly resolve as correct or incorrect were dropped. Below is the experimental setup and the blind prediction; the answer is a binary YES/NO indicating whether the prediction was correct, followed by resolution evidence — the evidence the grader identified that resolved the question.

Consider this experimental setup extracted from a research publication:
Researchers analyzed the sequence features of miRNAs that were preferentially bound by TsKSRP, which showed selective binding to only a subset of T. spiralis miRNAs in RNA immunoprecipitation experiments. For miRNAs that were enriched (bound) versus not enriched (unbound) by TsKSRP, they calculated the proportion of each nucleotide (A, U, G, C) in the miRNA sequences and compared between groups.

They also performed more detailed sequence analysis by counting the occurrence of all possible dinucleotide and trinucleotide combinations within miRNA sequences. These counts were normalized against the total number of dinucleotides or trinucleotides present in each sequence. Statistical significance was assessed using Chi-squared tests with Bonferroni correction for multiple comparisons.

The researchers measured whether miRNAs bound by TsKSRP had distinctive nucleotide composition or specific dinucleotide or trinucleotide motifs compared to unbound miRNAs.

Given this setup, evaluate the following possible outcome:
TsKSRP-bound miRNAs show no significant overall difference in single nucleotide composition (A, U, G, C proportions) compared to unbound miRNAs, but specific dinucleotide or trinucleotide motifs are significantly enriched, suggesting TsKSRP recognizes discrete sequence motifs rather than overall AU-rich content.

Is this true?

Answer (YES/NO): NO